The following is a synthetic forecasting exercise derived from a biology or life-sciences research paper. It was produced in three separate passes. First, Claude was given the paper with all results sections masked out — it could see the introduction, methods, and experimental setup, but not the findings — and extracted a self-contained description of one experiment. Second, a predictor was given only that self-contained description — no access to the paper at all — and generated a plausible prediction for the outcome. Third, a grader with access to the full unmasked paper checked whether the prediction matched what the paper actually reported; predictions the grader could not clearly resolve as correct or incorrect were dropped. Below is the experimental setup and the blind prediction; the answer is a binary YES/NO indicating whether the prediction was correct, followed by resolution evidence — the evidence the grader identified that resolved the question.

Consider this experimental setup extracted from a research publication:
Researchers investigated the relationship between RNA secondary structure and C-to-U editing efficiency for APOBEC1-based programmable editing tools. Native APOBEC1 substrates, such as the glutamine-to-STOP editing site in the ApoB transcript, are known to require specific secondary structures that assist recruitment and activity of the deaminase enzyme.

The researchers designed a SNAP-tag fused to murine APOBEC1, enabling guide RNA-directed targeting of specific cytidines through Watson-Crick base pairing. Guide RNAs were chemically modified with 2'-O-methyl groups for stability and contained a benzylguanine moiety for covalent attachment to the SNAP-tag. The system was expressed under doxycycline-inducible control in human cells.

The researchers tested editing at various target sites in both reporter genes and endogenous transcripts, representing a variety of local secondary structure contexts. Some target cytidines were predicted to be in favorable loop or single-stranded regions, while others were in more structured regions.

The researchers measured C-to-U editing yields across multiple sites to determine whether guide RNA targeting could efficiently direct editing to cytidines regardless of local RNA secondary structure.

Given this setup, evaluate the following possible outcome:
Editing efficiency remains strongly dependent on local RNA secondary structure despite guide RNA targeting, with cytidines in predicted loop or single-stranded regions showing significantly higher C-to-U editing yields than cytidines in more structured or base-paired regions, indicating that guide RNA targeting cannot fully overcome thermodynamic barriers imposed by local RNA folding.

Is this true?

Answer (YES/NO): NO